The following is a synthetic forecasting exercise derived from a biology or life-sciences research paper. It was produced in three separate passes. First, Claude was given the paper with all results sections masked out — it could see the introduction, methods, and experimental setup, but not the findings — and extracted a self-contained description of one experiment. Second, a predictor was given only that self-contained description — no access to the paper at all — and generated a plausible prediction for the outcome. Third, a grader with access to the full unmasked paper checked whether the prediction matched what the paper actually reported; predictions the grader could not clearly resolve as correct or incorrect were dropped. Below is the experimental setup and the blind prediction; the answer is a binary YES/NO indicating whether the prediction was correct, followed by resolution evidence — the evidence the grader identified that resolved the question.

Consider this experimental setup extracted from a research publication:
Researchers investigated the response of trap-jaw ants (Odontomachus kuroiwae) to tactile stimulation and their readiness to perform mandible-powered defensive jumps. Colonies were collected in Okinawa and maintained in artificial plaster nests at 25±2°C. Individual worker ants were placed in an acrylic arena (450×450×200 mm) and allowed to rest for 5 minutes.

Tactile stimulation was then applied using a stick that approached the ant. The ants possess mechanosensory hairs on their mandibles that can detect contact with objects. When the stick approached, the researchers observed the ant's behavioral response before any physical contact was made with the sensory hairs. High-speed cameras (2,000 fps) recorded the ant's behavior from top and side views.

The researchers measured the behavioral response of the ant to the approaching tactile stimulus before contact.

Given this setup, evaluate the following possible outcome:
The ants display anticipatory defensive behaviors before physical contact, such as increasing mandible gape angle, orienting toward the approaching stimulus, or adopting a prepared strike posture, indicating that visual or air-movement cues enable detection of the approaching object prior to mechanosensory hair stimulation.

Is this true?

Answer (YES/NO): YES